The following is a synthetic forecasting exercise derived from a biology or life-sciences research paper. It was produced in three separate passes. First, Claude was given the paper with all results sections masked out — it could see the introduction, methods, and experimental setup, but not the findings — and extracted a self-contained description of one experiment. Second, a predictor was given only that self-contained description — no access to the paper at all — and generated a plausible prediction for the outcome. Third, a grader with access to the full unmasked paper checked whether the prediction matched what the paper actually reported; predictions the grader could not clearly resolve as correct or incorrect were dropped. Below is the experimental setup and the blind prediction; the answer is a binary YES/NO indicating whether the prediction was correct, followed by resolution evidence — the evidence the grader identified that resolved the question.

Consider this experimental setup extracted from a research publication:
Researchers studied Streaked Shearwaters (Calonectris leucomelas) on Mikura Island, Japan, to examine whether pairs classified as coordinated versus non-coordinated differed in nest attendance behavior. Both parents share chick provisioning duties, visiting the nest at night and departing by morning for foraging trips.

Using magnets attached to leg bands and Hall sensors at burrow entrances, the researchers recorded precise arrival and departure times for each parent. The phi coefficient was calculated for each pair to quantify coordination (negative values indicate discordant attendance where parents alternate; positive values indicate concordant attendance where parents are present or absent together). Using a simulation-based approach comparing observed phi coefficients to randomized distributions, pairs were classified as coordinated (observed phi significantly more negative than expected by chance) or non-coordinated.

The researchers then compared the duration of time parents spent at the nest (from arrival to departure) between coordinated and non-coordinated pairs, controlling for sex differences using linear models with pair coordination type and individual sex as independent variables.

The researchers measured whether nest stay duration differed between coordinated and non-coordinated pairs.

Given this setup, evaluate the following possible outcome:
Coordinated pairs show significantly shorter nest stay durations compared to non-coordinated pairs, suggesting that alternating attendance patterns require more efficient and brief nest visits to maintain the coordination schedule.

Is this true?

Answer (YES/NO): NO